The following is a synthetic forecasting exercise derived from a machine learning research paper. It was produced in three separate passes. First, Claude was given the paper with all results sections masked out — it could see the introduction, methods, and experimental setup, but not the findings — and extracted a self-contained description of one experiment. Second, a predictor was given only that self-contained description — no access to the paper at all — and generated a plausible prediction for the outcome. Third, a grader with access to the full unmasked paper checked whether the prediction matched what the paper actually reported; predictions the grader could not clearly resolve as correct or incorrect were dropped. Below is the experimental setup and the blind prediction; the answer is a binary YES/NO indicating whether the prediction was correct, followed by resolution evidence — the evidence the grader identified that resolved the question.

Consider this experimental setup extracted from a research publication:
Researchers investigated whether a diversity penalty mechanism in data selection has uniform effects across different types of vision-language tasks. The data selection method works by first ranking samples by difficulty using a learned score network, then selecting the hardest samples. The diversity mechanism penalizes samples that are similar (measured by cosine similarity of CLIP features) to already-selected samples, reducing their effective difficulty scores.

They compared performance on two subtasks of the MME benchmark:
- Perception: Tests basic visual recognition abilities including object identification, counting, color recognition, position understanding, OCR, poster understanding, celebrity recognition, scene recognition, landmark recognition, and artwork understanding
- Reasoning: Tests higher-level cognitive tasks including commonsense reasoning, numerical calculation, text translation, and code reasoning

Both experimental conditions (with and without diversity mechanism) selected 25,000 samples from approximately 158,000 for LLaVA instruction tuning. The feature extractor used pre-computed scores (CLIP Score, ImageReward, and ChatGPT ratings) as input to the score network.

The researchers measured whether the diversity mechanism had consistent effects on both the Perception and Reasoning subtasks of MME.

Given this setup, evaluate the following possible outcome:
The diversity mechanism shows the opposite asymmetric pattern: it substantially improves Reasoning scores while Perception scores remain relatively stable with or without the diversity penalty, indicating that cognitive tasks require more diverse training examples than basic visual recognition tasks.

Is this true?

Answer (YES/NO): NO